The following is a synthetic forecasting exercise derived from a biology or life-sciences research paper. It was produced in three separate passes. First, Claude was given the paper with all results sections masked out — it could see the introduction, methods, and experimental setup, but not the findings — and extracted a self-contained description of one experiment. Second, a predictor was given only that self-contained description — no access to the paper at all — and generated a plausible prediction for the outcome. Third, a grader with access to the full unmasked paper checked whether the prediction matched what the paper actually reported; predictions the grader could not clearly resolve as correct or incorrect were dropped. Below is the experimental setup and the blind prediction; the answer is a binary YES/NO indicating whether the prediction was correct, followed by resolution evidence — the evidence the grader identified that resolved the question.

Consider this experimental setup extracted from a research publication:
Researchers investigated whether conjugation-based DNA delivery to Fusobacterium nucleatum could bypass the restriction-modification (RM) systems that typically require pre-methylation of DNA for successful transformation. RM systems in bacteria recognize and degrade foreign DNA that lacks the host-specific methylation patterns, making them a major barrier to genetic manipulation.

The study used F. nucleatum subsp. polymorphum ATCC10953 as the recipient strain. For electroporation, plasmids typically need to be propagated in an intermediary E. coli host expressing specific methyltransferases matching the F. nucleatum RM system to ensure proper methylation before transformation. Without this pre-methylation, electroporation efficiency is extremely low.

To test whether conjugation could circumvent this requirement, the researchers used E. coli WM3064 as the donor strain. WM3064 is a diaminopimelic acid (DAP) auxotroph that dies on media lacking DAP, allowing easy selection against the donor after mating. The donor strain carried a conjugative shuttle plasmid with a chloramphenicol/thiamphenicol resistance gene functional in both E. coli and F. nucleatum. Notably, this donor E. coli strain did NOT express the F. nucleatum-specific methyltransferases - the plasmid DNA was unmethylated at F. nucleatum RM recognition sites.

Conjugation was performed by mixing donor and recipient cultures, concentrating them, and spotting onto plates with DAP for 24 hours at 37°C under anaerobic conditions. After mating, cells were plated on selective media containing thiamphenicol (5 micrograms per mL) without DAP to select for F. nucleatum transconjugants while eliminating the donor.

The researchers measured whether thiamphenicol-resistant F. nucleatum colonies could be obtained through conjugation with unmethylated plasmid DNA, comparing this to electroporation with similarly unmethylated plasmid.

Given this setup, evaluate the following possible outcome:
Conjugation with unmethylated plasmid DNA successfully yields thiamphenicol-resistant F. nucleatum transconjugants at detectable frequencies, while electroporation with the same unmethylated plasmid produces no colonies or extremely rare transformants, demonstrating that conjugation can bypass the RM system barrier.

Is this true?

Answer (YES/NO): YES